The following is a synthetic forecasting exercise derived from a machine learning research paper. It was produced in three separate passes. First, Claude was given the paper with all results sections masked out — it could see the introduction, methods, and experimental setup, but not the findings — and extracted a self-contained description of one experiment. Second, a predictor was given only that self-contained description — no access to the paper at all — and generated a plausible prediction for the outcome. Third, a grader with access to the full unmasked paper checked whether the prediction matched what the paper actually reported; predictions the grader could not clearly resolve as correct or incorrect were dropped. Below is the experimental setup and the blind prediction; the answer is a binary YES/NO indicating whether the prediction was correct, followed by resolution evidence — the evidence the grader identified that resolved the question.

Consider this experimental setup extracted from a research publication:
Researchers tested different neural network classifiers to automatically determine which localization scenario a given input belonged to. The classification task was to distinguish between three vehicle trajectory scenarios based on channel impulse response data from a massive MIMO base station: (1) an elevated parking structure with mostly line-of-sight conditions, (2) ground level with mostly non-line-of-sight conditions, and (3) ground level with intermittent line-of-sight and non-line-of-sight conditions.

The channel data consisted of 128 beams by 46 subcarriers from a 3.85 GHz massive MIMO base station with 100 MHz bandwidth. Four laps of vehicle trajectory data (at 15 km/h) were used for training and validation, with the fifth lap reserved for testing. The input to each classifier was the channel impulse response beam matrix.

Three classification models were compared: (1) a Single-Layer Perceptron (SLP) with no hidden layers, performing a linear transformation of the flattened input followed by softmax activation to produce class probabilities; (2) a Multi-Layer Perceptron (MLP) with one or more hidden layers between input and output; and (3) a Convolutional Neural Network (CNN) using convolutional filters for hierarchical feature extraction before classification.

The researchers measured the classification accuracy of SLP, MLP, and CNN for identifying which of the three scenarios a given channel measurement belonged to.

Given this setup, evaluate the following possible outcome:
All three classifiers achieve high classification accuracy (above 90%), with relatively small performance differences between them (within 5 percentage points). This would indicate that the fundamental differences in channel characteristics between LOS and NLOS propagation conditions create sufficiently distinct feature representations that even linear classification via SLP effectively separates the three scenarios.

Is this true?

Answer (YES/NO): YES